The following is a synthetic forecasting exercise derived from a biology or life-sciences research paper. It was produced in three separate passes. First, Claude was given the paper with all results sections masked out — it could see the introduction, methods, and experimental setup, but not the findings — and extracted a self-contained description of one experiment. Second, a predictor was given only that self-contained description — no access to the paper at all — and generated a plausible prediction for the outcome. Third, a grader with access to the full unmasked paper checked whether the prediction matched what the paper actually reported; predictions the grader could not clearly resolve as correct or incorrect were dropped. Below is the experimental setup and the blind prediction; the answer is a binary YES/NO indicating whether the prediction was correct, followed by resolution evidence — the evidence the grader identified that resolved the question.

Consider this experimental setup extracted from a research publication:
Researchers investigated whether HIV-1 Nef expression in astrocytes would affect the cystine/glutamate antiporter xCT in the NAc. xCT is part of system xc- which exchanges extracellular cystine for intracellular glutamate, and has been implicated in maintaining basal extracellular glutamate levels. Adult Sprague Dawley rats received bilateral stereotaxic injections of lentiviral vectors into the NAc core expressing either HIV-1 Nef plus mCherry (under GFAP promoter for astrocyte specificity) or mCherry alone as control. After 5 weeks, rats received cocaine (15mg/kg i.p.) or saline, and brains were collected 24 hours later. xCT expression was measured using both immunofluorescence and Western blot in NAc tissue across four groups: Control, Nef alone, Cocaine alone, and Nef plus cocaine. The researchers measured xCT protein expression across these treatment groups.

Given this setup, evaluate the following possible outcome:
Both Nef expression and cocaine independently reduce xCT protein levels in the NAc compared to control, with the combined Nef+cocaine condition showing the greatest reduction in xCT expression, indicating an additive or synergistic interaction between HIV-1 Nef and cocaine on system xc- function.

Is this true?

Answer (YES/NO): NO